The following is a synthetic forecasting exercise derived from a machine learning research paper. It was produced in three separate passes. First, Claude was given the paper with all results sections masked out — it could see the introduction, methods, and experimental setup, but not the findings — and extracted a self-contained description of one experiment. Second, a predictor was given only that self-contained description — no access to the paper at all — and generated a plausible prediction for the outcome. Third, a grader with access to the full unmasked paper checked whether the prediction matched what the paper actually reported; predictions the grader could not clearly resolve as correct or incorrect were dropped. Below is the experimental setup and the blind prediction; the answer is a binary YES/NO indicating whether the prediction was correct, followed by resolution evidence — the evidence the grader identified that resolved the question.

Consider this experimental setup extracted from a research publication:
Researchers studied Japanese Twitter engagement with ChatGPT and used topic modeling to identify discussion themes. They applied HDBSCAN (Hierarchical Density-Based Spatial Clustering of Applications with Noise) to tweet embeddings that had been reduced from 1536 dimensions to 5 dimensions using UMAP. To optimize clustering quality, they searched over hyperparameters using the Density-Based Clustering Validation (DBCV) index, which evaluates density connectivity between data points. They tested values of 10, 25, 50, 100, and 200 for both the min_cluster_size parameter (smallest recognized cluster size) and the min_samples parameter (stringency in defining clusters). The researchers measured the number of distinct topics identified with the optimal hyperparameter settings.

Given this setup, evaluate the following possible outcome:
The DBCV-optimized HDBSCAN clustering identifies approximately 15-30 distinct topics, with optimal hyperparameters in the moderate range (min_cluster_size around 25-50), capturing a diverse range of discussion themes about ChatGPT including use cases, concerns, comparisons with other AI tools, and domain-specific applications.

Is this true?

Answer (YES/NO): NO